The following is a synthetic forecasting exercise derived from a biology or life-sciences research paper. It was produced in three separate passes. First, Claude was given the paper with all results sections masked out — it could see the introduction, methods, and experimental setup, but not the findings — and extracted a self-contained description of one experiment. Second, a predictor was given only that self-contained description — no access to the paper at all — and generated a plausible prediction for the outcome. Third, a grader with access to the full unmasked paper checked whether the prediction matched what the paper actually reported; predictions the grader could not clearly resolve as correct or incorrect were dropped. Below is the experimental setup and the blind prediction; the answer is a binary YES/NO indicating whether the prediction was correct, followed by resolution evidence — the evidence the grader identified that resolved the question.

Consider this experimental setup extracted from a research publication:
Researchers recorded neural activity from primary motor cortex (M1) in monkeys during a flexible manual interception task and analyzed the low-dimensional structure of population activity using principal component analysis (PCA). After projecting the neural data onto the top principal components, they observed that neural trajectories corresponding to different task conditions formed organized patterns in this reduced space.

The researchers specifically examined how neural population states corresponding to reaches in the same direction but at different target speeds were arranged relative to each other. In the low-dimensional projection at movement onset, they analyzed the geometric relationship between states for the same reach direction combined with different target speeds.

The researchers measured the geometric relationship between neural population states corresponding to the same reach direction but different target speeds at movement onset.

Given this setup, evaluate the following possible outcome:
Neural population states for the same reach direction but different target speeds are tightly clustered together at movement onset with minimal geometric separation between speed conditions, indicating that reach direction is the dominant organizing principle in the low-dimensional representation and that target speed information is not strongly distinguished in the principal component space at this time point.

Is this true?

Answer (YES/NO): NO